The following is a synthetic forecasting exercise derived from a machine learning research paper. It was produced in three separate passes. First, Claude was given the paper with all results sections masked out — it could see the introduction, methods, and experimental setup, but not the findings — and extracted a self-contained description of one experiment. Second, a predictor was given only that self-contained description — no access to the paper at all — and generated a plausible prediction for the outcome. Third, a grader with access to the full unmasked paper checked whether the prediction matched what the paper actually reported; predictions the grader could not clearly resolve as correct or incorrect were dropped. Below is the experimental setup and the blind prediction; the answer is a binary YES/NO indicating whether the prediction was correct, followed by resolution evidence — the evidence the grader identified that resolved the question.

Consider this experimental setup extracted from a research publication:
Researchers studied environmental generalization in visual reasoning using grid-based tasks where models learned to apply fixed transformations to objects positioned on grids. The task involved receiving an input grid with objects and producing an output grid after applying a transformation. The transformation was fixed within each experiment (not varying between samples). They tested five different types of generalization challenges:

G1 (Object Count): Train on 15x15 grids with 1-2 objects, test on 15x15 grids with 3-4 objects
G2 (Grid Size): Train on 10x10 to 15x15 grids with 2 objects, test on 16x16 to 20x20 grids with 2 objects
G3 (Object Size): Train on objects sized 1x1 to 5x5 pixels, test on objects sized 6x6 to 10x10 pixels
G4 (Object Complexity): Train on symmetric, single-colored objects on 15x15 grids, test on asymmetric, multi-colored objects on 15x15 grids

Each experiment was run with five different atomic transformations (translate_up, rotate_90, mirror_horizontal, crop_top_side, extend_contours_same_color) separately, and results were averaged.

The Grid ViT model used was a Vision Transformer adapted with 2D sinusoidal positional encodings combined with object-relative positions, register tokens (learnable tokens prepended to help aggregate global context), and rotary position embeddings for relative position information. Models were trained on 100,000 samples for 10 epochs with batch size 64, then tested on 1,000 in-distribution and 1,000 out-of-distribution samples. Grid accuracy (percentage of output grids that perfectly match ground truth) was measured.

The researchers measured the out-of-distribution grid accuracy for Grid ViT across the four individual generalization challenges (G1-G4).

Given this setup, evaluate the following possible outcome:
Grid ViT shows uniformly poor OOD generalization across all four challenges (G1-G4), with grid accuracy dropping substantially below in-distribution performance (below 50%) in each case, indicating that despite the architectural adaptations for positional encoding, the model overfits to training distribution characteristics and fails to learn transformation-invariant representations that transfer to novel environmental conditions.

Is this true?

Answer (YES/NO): NO